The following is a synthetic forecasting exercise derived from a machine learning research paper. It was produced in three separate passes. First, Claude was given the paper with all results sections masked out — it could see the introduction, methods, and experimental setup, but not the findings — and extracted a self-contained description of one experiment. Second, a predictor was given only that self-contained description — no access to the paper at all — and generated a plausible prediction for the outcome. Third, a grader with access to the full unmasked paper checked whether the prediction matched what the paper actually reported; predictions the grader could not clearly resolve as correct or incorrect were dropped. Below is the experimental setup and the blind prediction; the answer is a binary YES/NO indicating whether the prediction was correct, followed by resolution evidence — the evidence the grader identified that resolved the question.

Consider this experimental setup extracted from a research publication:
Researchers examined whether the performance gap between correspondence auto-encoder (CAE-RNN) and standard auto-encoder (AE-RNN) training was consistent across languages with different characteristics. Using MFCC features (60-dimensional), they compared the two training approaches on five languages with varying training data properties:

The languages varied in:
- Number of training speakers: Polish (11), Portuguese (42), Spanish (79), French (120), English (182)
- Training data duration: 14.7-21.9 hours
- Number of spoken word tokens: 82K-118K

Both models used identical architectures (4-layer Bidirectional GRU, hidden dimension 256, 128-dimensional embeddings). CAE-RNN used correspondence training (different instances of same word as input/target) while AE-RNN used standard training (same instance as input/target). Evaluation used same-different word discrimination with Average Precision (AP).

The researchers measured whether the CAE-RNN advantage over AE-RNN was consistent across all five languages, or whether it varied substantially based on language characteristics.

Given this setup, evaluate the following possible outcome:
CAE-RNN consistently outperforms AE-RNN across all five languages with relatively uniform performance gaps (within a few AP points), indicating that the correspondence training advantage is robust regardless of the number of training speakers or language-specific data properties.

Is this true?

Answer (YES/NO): NO